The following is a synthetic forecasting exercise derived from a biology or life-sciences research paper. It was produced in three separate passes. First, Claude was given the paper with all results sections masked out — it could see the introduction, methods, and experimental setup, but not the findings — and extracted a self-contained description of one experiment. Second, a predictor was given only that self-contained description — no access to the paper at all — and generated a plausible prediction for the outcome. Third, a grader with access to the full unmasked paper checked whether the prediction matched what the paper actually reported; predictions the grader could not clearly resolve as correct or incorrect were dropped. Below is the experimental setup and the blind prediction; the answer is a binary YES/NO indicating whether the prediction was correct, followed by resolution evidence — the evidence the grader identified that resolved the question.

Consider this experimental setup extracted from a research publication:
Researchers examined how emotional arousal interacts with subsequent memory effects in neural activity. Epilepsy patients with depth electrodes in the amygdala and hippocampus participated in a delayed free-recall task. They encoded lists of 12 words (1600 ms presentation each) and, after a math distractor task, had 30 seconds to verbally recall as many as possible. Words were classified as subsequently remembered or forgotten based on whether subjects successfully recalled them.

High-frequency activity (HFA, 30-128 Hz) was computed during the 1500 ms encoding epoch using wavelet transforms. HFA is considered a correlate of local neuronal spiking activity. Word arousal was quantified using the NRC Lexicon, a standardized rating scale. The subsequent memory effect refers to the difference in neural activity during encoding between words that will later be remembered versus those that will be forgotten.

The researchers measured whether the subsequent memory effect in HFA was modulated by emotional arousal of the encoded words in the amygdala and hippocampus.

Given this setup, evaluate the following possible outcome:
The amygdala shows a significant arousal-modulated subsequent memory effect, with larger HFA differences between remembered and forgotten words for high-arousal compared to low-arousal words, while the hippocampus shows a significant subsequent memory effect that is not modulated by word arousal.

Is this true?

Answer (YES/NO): NO